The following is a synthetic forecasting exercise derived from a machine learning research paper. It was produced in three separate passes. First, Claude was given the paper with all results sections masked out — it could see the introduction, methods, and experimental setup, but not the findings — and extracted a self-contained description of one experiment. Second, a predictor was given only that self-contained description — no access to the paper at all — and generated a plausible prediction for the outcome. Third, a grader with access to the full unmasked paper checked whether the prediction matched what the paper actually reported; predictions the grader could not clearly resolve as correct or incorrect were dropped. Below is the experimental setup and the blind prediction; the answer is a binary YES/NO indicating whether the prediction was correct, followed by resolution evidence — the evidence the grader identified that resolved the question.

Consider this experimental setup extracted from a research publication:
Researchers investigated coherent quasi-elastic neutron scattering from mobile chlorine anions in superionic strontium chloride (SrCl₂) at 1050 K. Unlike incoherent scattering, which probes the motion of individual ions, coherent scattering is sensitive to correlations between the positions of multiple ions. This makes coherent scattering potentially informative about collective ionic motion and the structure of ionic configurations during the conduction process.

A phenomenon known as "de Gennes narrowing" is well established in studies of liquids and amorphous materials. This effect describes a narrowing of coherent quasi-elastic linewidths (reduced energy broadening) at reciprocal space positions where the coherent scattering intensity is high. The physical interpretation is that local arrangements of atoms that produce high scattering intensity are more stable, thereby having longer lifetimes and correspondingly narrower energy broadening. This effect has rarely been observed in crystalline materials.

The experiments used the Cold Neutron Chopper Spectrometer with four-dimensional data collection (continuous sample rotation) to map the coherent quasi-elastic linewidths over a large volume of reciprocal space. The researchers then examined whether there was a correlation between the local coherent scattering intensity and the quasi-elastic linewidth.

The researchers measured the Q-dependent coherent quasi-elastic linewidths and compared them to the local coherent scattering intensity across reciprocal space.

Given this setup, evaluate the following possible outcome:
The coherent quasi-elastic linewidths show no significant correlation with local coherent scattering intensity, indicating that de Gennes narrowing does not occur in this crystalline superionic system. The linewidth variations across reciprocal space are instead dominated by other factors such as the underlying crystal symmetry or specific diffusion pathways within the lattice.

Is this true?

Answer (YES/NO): NO